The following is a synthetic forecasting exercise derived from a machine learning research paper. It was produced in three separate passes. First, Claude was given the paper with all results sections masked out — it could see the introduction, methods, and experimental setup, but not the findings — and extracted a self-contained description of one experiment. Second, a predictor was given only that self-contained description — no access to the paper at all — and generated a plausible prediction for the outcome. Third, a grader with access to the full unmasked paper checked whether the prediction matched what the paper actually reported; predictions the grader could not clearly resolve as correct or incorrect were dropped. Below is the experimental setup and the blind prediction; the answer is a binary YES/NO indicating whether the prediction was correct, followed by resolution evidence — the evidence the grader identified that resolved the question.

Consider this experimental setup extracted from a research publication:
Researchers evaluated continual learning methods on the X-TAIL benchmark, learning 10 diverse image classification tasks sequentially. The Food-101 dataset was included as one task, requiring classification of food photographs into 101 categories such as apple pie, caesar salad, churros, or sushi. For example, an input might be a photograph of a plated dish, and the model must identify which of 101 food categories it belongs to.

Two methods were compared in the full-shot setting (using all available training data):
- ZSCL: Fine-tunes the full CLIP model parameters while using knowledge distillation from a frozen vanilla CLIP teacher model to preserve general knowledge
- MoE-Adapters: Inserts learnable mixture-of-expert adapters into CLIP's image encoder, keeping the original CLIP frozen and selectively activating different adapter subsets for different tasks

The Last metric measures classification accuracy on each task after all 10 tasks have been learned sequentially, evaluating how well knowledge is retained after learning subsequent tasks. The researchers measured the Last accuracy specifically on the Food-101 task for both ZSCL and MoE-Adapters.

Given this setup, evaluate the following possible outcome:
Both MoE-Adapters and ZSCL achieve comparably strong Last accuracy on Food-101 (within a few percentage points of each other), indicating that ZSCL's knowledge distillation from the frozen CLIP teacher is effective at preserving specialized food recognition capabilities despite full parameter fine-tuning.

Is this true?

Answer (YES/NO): NO